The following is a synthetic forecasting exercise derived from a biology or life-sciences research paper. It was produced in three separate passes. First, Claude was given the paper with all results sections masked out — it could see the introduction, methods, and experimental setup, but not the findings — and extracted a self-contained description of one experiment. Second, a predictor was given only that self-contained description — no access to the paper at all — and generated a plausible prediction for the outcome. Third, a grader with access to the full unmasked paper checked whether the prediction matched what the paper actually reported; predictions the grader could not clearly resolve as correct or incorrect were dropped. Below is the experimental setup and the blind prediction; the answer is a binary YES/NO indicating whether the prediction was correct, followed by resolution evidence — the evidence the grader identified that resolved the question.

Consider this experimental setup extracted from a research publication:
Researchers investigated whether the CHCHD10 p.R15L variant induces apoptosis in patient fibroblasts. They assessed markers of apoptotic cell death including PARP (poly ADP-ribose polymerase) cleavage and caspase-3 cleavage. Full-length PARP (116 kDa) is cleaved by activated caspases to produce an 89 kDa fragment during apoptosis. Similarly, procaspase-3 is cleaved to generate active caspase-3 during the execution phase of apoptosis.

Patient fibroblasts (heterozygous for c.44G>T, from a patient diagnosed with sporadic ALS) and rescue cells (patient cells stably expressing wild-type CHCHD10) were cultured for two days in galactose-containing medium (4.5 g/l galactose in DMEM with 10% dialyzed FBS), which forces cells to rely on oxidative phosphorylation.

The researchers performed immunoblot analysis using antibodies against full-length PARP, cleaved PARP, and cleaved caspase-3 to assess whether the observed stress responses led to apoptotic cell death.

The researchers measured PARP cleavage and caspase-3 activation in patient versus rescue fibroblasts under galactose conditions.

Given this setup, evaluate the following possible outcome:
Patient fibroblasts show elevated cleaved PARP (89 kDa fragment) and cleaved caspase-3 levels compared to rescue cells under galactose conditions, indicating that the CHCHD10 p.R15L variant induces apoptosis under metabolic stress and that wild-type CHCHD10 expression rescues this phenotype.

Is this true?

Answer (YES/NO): YES